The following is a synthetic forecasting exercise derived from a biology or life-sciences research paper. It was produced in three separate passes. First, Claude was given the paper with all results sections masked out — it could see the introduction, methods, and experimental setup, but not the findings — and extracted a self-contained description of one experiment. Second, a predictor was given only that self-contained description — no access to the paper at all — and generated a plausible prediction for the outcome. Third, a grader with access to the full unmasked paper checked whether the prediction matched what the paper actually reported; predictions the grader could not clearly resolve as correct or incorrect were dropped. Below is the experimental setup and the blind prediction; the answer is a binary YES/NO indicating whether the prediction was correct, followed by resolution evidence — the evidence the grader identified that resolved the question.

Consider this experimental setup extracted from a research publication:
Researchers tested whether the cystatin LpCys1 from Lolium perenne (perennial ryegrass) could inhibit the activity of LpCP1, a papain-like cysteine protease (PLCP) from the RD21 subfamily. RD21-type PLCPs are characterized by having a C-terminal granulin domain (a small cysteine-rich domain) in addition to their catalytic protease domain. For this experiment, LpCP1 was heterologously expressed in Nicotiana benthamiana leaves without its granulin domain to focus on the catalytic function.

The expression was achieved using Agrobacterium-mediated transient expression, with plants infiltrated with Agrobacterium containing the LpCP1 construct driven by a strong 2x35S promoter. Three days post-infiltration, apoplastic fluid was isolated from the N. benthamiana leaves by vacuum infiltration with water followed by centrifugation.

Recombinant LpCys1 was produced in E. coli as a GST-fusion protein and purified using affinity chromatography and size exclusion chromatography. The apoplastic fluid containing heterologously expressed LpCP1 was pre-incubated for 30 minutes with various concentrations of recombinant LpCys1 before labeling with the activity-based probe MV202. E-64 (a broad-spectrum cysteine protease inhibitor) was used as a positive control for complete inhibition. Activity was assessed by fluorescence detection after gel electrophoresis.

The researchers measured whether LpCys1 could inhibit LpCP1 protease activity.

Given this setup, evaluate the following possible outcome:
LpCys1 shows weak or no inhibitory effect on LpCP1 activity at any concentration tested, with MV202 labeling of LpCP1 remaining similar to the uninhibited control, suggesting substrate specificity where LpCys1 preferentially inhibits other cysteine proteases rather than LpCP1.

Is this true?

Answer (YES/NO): NO